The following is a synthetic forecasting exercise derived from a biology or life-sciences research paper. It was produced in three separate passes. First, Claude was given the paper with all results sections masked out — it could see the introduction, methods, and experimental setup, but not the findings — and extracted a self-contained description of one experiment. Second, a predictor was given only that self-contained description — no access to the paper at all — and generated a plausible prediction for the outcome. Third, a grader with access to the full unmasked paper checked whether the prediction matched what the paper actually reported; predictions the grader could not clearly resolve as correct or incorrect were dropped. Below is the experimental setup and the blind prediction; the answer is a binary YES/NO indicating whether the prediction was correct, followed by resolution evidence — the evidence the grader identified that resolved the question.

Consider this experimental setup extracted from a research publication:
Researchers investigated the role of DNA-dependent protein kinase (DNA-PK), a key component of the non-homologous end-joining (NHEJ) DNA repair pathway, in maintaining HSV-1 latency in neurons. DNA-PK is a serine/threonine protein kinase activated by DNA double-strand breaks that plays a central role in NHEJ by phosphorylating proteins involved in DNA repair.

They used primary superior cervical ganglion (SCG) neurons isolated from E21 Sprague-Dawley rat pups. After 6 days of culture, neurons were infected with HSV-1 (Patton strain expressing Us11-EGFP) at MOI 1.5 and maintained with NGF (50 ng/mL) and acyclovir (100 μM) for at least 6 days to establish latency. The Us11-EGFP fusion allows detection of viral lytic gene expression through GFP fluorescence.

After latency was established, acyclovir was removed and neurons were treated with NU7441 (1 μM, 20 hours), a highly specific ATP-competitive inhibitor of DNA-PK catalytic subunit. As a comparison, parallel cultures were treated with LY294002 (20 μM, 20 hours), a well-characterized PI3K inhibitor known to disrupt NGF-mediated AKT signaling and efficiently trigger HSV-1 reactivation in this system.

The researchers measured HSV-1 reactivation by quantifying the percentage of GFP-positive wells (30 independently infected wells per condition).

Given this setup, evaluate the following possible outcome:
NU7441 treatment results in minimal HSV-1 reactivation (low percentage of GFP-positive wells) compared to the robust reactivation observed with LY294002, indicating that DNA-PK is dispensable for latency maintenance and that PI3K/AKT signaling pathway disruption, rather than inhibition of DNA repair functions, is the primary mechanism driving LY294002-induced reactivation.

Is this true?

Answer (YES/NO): NO